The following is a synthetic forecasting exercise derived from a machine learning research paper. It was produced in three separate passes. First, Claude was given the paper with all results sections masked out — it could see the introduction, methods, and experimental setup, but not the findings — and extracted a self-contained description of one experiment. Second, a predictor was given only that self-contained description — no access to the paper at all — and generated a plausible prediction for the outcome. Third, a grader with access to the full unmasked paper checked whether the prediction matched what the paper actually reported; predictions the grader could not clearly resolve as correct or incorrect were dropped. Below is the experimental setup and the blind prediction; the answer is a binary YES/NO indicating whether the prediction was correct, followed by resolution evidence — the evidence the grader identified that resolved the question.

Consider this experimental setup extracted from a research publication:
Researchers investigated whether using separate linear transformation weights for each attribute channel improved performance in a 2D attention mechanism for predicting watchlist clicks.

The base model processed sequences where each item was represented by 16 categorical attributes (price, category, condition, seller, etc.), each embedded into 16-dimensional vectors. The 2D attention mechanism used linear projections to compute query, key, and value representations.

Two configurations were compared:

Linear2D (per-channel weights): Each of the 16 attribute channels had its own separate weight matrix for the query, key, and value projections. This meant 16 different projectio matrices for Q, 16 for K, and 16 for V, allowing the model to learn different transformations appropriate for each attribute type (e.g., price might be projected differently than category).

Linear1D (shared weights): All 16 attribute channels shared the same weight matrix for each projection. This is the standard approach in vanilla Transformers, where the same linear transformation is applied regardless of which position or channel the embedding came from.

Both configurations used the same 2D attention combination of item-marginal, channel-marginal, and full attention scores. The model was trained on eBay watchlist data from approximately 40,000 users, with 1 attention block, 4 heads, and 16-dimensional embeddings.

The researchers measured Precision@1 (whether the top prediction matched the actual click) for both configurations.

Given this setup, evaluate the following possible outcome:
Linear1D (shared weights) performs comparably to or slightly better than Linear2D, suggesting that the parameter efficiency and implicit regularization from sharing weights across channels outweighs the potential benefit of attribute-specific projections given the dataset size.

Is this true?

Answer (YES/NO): NO